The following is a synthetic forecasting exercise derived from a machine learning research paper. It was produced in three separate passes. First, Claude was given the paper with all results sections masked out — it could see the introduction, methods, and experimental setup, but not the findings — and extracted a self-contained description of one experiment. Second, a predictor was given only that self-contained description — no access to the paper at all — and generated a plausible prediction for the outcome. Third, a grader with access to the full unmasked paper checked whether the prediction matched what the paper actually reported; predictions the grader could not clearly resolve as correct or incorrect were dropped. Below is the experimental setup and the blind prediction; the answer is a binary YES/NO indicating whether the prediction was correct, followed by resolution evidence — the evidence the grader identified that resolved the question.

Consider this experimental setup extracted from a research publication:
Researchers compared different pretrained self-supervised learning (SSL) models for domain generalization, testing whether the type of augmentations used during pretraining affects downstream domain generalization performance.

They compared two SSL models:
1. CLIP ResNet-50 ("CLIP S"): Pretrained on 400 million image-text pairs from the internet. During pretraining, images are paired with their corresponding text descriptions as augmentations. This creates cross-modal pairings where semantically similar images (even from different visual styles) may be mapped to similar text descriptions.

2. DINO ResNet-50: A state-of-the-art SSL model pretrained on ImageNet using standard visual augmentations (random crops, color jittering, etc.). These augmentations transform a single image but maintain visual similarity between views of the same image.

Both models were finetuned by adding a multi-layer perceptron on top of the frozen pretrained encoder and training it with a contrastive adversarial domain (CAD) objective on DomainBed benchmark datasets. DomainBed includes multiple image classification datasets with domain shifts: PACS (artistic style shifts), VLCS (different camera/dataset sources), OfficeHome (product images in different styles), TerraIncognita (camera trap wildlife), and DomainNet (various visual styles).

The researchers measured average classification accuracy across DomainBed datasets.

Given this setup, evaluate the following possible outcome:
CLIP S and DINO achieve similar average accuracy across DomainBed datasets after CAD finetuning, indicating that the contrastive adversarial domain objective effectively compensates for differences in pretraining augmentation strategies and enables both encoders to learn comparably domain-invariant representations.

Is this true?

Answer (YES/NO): NO